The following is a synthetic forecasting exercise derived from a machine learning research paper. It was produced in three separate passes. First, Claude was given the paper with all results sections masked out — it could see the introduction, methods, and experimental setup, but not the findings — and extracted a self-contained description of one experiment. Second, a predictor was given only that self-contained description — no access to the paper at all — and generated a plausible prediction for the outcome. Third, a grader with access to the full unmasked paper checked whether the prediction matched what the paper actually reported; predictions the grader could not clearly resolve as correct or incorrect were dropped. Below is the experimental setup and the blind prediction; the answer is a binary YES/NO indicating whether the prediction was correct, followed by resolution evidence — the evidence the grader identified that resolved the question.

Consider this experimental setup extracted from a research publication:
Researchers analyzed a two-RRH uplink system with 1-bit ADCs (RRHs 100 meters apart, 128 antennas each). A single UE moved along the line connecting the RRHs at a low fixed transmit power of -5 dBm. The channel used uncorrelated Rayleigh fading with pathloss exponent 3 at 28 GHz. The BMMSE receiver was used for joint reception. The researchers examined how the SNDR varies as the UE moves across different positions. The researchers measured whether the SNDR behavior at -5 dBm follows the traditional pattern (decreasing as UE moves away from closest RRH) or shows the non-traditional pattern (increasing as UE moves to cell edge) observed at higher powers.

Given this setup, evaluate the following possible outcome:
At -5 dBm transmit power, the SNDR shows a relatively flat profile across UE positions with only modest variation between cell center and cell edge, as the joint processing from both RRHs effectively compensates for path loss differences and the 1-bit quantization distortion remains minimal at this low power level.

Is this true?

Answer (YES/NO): NO